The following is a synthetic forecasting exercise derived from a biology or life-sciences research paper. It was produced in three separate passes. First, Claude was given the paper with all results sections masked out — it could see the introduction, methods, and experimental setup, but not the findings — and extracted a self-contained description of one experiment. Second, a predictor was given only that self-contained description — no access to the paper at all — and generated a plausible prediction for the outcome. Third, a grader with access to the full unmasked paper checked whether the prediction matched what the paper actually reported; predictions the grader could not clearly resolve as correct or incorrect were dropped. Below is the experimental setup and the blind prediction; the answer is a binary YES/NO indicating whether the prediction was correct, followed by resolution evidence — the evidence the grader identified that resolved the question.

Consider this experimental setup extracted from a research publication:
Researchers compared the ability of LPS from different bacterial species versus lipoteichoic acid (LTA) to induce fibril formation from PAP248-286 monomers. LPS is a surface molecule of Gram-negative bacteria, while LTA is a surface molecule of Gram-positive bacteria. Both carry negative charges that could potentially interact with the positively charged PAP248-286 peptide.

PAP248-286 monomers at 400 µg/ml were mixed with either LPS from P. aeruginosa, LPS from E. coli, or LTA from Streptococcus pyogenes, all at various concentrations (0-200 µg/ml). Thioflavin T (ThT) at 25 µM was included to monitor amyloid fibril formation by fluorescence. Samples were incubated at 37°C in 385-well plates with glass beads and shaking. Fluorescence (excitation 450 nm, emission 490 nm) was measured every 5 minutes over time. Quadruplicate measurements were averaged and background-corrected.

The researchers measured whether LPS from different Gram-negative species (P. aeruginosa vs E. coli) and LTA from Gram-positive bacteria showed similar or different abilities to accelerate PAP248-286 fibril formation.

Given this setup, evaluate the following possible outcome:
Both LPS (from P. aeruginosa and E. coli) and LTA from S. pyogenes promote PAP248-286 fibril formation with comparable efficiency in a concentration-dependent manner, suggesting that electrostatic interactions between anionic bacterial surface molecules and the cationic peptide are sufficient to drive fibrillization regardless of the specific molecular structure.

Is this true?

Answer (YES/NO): NO